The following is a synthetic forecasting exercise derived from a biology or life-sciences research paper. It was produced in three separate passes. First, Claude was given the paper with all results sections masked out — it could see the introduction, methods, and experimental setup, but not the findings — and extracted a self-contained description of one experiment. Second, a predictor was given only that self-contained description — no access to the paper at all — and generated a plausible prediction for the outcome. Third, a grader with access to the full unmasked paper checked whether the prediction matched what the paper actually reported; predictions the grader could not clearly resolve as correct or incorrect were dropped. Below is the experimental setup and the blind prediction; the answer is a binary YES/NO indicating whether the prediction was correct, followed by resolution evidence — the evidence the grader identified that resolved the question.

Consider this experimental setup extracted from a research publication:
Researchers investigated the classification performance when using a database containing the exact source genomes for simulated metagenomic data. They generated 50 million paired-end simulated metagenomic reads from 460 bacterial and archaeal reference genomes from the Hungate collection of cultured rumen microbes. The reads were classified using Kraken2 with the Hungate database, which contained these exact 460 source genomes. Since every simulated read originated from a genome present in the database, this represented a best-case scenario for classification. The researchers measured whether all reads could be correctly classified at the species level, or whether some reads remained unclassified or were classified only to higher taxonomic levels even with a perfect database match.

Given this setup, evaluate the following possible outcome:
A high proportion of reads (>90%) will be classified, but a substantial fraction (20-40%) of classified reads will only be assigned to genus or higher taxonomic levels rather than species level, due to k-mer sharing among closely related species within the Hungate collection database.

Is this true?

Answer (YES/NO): NO